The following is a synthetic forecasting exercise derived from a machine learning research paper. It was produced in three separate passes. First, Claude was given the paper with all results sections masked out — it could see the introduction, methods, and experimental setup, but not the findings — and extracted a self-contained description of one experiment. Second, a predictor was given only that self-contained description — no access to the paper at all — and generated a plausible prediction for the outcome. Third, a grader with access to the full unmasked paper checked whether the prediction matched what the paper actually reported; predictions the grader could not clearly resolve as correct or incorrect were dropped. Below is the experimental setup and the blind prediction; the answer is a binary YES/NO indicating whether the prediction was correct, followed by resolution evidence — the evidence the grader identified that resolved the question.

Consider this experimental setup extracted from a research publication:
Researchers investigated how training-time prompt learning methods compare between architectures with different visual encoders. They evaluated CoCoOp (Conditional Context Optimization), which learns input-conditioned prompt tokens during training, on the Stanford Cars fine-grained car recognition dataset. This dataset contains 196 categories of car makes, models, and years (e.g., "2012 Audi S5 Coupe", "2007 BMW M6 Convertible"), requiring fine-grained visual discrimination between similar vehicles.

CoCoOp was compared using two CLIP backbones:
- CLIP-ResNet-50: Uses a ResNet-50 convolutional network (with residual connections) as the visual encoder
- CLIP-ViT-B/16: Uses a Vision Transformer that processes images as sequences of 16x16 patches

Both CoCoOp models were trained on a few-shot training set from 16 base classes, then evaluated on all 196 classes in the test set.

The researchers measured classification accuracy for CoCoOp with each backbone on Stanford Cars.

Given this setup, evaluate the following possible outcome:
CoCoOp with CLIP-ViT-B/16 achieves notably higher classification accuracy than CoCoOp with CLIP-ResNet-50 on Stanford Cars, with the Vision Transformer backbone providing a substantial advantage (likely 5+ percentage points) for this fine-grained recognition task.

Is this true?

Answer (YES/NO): YES